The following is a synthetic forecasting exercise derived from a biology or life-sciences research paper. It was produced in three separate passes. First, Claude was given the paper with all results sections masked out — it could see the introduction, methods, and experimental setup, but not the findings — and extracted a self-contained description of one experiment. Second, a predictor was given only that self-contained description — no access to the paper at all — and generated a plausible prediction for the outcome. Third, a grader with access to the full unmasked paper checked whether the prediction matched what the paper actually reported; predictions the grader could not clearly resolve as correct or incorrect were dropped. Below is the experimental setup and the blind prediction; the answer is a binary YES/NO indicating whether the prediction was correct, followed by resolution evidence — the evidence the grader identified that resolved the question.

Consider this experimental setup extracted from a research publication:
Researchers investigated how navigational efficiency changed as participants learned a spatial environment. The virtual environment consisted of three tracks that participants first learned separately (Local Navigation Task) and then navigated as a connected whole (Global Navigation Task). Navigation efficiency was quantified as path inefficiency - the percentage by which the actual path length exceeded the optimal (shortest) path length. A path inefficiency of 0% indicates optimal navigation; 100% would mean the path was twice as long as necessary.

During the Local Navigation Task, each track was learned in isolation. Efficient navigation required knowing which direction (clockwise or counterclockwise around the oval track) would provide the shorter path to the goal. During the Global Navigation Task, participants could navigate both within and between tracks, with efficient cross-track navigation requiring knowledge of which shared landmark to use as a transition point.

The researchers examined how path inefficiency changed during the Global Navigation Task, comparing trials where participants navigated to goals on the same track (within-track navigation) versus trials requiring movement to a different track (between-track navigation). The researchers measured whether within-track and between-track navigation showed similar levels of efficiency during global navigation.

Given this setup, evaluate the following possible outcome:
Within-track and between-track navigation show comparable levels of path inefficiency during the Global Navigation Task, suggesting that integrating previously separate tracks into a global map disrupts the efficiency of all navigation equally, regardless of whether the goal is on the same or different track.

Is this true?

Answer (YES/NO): NO